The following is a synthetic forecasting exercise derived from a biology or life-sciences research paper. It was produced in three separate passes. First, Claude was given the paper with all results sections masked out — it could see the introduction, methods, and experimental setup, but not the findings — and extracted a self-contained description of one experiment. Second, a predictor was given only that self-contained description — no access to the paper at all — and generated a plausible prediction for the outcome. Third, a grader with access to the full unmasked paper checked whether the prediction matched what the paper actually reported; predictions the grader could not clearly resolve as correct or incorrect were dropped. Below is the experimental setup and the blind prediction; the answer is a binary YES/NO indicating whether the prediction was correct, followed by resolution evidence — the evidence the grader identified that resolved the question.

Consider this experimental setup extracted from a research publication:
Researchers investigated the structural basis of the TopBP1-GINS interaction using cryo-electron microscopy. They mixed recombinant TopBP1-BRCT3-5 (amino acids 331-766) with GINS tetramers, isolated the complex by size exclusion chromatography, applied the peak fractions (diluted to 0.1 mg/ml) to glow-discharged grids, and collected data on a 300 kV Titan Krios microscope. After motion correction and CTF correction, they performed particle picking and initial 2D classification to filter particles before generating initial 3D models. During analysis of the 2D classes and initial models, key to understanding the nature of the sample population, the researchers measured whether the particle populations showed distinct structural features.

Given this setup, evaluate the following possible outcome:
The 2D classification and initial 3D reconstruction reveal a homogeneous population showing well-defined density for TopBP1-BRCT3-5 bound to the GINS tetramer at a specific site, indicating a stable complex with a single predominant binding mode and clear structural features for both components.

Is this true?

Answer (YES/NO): NO